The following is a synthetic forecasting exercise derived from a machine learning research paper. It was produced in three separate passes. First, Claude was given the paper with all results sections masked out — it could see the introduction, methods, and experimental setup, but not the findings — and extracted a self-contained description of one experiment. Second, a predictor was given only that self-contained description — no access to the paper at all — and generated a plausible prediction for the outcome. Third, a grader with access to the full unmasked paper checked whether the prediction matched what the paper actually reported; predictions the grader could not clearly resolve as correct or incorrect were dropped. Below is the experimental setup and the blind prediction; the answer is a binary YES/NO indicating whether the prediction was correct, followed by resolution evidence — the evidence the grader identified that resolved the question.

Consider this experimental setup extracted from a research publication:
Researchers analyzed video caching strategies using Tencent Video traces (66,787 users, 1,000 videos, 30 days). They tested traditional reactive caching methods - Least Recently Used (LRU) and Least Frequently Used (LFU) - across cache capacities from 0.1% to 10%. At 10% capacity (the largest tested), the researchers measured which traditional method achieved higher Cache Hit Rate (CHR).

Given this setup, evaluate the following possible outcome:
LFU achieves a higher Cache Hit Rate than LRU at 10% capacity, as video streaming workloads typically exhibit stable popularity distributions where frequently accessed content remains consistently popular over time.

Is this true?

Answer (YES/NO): YES